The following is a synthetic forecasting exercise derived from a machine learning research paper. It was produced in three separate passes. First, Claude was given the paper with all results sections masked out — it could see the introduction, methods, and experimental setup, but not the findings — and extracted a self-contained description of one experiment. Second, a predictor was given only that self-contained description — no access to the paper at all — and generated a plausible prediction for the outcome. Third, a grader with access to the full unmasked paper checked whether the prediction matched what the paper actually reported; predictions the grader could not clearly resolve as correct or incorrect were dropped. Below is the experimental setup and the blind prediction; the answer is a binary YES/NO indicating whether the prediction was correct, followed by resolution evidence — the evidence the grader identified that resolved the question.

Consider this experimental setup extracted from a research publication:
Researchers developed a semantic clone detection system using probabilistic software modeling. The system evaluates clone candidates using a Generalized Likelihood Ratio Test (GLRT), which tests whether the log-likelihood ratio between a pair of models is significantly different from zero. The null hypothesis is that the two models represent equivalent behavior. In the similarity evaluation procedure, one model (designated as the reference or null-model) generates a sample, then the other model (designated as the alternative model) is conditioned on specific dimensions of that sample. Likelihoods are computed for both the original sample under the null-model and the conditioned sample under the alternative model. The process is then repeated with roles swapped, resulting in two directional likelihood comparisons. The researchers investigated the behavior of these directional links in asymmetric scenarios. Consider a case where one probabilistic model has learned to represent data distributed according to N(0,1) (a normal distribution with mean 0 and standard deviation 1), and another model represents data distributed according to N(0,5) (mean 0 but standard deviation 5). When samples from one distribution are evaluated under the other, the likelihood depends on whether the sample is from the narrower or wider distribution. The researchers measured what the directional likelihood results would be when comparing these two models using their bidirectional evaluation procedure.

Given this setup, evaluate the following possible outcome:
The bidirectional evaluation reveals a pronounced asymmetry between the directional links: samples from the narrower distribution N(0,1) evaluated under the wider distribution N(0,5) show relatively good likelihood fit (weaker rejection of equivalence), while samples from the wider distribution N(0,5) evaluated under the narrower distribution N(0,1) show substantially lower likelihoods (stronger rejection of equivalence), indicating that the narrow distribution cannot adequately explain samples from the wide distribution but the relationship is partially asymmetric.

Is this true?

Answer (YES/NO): NO